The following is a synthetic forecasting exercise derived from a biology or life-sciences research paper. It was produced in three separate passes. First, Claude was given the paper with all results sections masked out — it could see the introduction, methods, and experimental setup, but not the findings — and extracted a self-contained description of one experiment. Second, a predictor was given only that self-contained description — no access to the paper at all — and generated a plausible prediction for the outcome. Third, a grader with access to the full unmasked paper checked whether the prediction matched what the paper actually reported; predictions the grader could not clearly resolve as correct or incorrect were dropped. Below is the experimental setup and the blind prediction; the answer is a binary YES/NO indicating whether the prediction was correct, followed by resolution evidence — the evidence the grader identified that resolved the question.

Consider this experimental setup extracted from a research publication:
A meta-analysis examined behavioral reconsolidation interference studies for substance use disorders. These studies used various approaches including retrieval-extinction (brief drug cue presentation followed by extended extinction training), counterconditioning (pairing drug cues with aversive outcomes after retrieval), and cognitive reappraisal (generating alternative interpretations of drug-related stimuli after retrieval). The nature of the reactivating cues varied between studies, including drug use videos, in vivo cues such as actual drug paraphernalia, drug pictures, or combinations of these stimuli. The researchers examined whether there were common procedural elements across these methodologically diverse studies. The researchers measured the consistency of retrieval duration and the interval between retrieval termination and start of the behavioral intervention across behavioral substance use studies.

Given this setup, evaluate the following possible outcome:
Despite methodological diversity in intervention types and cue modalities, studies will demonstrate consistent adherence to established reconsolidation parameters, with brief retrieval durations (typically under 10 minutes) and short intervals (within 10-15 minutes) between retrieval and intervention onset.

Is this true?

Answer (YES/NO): YES